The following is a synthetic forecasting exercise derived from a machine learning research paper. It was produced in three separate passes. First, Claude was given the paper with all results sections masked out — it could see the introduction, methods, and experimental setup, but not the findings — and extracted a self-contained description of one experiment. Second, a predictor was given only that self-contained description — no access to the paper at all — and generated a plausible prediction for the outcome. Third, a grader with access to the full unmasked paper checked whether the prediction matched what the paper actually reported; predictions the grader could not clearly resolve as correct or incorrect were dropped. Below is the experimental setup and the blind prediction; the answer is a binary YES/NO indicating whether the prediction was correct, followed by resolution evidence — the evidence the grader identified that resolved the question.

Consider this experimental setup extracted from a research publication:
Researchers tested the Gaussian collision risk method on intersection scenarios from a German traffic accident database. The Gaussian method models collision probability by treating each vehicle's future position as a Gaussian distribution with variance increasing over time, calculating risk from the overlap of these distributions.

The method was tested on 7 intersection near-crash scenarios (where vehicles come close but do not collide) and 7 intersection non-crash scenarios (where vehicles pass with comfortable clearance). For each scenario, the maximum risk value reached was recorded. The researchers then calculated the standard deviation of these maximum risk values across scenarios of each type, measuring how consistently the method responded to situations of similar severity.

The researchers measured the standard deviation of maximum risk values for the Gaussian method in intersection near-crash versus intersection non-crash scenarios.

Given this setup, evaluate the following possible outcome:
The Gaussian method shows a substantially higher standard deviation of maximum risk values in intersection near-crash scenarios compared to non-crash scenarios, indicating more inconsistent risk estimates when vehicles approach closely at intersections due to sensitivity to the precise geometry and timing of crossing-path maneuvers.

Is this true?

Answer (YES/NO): NO